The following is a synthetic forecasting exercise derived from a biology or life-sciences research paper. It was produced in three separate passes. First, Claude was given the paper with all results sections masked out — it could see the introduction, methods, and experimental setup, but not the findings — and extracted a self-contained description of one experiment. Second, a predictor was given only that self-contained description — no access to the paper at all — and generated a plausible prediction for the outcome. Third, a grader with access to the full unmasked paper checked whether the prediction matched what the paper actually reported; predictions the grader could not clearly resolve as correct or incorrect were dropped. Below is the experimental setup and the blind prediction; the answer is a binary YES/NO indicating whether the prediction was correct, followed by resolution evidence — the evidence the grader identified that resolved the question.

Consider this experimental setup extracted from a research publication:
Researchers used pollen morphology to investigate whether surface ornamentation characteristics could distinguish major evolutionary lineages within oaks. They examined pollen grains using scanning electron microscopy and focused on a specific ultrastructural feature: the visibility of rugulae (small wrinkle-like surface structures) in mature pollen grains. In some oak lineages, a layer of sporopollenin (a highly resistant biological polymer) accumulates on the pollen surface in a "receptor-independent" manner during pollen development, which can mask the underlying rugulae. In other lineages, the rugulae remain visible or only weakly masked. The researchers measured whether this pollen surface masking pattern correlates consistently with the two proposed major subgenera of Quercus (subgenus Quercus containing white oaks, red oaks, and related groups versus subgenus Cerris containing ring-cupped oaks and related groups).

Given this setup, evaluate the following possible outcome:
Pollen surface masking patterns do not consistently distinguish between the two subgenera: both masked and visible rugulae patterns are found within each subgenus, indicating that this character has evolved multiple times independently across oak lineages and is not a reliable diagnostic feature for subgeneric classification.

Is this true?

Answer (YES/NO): NO